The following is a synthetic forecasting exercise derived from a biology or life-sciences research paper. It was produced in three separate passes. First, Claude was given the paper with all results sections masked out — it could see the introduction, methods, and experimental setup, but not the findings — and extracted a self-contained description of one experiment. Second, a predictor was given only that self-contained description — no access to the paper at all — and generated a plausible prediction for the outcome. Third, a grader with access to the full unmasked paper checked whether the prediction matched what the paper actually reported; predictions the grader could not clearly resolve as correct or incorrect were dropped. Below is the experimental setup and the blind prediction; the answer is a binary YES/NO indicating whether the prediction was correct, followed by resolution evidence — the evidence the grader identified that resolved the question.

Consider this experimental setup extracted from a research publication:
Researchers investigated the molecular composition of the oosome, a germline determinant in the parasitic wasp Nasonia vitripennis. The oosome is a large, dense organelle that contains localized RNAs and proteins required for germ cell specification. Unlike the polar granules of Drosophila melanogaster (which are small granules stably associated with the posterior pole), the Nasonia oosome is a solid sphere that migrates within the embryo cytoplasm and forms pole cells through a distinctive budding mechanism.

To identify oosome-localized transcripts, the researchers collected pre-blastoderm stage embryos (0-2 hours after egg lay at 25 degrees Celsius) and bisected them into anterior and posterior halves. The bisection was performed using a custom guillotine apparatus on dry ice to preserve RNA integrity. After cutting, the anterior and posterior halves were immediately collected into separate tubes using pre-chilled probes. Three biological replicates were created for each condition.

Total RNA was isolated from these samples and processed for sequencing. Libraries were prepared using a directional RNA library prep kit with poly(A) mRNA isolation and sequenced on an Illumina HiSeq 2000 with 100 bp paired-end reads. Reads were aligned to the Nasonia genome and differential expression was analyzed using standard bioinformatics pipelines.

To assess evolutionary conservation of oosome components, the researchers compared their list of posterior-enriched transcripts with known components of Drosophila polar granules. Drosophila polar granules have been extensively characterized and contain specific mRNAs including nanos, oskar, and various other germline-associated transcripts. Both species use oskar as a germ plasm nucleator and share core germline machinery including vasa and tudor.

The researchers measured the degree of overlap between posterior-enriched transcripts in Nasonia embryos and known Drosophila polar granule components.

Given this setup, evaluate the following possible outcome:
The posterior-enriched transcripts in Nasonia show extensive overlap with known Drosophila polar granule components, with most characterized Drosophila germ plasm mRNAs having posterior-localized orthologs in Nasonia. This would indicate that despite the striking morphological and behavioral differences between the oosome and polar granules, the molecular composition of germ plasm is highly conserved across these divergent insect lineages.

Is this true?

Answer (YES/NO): NO